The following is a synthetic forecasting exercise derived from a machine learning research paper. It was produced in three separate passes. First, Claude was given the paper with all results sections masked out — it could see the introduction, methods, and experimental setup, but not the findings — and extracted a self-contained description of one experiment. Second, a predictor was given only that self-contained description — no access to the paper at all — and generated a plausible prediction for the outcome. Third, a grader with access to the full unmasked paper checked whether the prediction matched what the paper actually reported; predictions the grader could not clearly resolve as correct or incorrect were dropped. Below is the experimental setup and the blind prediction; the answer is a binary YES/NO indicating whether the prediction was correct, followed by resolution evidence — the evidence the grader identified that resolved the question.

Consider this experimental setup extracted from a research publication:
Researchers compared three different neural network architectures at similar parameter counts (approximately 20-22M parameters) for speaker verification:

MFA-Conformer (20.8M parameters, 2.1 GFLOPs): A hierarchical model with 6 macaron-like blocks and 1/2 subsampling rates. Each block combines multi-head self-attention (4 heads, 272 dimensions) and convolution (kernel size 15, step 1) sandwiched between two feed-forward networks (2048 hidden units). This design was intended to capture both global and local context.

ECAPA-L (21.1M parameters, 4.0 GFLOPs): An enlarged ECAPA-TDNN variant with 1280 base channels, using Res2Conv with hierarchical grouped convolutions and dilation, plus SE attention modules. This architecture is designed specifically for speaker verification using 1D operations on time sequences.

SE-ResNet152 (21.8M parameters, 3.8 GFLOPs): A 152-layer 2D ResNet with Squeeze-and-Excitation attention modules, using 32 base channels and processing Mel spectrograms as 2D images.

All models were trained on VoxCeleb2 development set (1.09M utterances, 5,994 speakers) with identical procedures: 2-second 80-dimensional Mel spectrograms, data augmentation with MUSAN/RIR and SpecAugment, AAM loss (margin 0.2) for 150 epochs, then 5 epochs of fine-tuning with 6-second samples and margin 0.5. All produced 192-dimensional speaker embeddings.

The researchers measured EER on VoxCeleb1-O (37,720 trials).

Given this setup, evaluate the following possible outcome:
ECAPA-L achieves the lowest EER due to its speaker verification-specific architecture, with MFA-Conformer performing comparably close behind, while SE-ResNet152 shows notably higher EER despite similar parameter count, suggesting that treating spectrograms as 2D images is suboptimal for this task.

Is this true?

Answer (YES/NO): NO